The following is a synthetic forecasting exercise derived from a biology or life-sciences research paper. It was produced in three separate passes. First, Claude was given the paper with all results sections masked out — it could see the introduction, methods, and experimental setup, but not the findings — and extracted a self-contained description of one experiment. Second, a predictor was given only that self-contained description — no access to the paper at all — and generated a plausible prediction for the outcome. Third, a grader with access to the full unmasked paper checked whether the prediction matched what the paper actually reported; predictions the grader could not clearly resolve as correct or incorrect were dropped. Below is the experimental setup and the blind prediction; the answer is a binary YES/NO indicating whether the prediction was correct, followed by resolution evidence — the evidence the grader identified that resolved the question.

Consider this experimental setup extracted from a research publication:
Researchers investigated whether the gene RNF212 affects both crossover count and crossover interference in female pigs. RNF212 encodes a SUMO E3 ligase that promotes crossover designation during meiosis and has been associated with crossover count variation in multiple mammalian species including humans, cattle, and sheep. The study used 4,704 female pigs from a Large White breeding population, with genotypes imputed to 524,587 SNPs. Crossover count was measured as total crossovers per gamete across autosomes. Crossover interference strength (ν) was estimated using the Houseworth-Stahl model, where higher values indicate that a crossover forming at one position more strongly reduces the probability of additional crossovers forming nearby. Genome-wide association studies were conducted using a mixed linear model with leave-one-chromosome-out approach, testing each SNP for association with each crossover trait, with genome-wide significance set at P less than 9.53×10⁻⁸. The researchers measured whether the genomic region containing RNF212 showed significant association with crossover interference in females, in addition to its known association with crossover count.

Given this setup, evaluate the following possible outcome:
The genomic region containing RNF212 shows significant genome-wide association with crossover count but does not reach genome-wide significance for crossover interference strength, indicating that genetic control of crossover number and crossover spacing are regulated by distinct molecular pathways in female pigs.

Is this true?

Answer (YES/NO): NO